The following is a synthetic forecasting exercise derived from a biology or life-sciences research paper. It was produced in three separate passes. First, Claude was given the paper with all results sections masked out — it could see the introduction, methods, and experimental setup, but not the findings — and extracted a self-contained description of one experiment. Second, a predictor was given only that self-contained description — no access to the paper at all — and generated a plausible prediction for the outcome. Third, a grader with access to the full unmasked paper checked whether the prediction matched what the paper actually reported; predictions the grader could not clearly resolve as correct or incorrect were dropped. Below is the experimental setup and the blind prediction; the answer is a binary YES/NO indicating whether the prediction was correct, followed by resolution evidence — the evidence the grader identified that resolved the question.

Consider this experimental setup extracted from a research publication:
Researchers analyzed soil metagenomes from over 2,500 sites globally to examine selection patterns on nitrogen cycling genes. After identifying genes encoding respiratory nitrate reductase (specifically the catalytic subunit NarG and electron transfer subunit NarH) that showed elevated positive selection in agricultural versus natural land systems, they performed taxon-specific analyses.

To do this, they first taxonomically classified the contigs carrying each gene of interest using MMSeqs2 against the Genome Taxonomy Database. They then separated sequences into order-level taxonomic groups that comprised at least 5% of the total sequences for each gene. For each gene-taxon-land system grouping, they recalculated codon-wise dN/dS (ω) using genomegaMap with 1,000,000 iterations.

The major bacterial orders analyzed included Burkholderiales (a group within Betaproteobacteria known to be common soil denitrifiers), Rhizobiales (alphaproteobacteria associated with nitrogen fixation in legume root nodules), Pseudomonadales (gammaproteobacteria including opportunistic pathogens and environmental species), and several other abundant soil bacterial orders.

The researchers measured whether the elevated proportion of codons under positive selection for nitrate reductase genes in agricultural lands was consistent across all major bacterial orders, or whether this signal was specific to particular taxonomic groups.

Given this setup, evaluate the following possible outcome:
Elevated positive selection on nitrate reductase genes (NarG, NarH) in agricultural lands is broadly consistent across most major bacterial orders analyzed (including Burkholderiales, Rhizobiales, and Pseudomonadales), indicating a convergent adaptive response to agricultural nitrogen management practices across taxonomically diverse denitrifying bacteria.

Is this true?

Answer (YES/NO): NO